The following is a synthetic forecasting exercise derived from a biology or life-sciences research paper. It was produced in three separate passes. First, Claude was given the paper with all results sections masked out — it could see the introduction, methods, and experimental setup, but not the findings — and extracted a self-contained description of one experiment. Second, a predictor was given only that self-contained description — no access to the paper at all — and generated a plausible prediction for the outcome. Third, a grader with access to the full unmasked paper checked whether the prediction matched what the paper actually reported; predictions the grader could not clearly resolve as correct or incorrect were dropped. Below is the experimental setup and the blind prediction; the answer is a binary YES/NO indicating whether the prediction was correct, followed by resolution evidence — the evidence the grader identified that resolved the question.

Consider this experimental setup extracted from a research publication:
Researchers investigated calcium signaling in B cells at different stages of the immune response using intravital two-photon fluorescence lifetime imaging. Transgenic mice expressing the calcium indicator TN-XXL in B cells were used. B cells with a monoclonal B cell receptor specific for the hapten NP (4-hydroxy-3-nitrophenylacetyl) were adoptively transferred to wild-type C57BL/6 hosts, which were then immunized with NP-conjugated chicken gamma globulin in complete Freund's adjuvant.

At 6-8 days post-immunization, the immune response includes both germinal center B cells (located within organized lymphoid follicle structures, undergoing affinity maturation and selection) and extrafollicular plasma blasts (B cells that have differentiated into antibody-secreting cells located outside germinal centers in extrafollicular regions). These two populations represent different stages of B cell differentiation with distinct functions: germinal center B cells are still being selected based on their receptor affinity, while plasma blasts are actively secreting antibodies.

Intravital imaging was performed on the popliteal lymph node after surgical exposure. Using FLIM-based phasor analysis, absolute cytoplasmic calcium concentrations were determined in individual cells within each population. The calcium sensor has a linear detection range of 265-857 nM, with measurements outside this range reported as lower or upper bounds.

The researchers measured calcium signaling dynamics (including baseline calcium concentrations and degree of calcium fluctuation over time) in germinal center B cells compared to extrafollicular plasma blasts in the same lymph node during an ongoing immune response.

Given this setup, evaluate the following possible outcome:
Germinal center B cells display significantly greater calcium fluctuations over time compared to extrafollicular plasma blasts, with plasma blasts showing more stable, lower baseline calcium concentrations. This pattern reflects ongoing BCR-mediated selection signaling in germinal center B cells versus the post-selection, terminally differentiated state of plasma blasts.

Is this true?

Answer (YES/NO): NO